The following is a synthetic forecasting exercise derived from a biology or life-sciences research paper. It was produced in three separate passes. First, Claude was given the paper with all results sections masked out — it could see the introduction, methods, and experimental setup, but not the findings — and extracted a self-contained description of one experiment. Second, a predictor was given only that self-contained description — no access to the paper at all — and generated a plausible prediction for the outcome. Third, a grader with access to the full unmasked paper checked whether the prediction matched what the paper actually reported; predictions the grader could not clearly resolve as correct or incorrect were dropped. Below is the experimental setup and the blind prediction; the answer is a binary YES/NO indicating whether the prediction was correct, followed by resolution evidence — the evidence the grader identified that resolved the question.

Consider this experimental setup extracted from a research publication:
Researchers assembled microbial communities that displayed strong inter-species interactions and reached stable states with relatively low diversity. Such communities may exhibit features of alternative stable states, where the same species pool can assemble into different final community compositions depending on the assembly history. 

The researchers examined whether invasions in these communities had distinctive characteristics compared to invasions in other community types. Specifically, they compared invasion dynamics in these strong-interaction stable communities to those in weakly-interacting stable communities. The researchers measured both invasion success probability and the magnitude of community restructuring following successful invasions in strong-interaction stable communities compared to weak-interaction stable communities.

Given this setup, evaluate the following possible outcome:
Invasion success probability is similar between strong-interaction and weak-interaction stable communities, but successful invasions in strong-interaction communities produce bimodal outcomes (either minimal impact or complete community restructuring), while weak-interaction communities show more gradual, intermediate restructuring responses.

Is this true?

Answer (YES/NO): NO